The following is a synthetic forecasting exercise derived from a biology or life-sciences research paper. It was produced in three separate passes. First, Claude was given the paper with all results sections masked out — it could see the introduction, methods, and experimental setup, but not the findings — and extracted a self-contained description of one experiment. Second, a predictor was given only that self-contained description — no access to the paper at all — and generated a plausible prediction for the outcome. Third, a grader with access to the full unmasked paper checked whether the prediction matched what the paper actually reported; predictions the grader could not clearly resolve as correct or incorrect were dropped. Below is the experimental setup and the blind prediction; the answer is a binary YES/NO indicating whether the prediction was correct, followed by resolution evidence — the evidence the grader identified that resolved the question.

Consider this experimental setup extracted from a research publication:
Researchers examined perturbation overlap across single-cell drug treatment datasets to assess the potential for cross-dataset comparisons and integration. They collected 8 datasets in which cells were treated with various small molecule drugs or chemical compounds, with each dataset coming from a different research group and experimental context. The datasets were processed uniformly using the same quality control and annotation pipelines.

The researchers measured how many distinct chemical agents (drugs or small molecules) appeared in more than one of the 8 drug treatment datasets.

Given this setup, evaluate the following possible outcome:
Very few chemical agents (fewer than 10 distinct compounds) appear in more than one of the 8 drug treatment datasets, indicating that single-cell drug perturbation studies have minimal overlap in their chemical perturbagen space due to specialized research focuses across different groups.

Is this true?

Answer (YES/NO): YES